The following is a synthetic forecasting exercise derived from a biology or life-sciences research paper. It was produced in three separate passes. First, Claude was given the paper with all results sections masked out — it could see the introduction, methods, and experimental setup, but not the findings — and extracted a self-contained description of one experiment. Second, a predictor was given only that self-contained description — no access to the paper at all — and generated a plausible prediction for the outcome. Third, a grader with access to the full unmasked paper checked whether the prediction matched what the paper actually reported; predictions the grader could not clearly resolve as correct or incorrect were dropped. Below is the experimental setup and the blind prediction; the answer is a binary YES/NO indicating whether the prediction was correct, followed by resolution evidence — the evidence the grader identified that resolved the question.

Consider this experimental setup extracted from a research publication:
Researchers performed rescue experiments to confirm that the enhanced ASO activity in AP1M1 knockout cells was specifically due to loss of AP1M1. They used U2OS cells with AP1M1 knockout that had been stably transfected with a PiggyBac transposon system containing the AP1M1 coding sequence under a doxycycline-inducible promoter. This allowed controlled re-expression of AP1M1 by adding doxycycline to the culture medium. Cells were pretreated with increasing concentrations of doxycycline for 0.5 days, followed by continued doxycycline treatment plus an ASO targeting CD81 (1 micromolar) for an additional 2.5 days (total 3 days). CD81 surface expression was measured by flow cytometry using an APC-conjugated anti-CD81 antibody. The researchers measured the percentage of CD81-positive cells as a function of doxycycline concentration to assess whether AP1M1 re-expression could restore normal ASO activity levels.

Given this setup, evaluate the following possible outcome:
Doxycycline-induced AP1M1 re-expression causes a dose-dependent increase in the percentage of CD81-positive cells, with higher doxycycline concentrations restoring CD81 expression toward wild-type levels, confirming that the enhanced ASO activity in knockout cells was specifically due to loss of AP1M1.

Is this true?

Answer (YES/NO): YES